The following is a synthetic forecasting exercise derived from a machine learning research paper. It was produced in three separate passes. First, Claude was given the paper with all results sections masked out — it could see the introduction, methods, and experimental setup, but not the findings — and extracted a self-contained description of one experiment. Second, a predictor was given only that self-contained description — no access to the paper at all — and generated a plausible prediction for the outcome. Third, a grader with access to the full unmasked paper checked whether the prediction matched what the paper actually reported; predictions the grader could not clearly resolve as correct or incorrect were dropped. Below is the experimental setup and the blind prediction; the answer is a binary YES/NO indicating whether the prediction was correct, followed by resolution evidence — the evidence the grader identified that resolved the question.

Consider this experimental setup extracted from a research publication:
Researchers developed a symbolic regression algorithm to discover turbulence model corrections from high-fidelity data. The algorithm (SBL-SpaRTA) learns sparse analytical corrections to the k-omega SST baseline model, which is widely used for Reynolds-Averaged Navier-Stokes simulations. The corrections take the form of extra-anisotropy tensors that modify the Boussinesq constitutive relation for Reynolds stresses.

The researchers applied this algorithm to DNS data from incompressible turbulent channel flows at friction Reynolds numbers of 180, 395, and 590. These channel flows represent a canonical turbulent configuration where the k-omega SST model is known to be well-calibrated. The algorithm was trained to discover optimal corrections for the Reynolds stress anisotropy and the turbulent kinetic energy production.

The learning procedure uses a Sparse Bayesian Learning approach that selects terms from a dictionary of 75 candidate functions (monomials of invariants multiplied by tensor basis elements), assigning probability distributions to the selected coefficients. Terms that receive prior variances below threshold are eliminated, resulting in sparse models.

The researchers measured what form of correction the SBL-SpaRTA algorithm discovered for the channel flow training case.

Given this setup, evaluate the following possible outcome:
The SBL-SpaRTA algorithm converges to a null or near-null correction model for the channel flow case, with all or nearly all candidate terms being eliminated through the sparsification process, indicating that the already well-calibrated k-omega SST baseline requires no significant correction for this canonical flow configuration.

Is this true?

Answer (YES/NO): YES